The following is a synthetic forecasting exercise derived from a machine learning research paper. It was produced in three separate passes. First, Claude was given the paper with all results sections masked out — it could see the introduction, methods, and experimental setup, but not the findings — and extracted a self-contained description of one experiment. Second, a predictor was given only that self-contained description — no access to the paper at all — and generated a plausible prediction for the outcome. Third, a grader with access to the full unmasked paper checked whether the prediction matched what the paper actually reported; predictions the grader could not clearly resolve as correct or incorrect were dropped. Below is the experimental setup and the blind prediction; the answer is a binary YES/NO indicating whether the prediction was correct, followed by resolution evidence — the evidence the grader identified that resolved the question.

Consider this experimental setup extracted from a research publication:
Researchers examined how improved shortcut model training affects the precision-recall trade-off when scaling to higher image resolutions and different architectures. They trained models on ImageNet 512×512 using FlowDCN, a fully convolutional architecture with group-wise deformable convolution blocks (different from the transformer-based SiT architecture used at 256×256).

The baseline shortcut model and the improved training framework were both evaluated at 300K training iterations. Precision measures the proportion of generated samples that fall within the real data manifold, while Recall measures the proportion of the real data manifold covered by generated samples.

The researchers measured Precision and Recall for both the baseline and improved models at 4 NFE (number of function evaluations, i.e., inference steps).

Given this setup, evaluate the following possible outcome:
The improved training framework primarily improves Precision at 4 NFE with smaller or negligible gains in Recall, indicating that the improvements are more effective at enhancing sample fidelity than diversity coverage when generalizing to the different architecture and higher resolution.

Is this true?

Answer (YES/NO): NO